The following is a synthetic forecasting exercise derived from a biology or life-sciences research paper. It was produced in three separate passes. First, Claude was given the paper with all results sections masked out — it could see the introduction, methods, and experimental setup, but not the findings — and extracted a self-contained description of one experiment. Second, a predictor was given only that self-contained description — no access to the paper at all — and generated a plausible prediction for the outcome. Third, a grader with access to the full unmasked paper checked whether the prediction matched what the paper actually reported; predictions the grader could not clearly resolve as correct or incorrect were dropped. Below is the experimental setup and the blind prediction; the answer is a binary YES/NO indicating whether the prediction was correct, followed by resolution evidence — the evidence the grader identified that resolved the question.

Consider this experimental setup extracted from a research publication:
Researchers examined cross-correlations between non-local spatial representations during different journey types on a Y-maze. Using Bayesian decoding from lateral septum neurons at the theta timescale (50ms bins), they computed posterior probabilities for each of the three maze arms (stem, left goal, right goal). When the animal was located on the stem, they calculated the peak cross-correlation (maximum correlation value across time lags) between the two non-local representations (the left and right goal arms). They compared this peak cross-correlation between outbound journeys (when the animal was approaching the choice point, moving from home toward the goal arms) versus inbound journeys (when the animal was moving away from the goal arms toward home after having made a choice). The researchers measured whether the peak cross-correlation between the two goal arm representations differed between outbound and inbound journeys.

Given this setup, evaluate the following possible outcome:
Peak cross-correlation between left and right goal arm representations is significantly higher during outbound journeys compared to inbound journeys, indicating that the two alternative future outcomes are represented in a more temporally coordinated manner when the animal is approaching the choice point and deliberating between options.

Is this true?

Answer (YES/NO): YES